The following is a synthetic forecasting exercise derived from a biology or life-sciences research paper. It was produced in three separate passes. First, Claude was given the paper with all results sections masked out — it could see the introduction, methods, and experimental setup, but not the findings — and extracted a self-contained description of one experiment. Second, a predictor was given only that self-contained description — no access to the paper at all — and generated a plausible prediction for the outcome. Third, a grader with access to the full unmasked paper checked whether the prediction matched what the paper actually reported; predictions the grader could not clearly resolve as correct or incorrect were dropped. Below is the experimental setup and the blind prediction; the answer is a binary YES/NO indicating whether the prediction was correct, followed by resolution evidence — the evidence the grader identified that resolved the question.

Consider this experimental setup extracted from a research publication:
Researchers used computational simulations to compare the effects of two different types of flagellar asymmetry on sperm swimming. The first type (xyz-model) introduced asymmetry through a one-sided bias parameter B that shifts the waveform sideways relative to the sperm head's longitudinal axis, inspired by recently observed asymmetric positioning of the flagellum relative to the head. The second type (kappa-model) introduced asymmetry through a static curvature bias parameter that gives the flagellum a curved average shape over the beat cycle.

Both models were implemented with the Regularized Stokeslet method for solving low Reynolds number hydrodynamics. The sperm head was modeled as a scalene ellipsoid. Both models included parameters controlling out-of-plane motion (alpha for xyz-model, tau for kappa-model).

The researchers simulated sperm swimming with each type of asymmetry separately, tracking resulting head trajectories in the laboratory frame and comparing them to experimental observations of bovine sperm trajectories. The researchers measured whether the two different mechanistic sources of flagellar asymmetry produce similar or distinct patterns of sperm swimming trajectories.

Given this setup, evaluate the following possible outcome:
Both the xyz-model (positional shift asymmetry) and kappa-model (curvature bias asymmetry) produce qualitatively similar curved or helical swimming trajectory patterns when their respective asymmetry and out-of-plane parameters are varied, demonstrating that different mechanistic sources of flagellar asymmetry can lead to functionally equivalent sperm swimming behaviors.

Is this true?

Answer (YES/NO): YES